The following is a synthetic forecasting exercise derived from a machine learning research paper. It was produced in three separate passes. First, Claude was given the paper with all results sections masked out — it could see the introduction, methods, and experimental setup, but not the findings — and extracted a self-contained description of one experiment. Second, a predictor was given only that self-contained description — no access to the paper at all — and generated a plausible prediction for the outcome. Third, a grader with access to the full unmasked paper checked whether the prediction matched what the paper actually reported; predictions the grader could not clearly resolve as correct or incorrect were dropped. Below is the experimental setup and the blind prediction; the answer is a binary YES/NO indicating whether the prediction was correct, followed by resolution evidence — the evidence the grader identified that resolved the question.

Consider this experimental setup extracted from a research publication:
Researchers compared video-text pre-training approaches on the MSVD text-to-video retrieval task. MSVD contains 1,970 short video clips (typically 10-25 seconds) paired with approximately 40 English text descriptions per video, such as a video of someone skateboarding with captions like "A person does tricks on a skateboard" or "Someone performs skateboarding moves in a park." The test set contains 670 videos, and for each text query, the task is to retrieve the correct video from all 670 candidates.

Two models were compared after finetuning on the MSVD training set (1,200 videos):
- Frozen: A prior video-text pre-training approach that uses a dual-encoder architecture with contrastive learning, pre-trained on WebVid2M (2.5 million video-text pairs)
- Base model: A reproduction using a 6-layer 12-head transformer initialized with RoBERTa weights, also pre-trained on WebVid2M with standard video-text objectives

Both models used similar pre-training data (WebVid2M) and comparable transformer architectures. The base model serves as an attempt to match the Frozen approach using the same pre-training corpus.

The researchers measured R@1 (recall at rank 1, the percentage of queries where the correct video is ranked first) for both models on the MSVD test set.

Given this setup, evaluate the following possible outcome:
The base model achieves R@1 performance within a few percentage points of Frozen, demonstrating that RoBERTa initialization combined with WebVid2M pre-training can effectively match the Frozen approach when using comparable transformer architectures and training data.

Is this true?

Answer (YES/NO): YES